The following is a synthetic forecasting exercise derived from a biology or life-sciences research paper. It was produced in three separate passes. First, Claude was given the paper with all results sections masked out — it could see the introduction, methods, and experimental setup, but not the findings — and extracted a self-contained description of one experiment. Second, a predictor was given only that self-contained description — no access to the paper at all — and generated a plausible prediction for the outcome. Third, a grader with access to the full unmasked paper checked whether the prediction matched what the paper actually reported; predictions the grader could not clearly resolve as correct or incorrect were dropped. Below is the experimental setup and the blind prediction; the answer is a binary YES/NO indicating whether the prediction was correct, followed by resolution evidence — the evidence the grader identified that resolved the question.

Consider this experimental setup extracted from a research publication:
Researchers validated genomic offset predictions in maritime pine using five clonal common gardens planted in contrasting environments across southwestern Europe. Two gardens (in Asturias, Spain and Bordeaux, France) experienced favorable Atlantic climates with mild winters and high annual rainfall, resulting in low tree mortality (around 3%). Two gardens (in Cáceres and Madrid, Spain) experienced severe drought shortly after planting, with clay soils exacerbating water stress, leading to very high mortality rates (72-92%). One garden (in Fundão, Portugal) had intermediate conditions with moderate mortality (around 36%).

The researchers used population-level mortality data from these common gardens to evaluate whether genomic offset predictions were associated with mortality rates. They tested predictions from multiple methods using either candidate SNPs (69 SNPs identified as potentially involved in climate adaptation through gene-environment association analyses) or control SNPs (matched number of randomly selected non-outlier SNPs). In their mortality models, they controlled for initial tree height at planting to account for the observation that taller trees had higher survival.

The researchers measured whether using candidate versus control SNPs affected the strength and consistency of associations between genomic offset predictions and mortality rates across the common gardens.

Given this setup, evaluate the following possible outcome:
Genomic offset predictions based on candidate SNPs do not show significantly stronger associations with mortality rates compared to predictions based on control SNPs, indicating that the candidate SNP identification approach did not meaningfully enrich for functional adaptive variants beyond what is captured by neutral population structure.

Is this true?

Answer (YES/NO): NO